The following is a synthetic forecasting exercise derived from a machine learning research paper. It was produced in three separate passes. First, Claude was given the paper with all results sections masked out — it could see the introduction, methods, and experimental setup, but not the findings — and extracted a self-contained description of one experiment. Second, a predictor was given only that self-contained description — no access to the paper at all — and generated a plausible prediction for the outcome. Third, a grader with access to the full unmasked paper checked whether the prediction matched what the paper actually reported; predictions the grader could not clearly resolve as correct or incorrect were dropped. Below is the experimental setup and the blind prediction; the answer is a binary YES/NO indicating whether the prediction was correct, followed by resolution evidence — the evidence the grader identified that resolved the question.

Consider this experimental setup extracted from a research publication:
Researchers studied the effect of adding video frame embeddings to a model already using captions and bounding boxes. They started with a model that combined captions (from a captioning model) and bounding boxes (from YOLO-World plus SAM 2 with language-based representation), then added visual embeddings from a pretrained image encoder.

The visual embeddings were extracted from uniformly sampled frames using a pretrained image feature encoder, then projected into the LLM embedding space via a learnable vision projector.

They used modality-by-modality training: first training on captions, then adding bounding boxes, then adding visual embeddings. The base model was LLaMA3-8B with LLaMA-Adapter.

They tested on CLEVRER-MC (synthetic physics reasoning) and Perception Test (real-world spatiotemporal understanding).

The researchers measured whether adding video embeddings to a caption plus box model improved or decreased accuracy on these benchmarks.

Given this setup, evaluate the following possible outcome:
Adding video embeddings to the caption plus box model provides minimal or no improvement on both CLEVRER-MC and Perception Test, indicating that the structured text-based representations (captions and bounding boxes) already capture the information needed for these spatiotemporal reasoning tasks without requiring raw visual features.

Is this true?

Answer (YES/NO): NO